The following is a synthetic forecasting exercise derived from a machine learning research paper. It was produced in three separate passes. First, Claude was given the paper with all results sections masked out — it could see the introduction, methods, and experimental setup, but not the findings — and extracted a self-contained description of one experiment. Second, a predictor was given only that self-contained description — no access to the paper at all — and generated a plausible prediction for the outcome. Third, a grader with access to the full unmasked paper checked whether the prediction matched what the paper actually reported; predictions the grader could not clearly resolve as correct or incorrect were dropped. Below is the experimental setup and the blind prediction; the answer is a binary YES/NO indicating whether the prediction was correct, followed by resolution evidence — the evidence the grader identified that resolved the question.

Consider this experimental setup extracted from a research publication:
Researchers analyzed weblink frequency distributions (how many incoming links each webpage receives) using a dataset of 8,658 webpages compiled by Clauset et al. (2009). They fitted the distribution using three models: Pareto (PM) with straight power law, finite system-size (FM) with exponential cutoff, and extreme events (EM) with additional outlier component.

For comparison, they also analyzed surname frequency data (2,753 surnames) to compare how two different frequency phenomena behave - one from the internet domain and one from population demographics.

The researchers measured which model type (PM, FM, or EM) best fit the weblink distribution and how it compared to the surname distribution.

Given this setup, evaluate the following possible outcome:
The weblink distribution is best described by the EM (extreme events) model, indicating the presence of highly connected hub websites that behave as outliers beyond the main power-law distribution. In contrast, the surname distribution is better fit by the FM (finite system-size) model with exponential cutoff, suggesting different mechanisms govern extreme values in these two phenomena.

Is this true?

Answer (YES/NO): NO